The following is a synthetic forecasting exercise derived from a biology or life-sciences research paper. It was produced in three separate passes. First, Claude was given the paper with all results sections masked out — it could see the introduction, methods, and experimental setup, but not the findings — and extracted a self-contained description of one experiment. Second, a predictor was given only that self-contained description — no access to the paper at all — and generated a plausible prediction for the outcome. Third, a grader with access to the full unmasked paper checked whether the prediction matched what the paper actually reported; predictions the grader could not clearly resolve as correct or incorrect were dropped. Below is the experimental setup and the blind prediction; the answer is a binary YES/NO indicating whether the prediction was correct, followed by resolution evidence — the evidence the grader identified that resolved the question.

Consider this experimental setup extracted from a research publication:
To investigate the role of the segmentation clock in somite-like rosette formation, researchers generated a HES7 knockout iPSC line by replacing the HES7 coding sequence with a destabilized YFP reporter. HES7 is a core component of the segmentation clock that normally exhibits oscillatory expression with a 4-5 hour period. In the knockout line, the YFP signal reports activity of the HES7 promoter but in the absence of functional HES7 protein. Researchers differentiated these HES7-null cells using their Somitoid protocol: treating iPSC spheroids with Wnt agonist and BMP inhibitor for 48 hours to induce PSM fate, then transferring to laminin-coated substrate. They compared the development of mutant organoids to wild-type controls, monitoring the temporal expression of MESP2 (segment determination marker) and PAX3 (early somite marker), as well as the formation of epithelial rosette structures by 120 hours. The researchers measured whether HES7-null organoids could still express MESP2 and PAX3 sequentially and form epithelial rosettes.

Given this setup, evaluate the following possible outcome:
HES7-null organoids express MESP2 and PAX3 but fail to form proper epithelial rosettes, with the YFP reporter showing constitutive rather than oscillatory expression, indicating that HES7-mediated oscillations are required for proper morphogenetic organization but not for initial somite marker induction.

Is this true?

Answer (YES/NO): NO